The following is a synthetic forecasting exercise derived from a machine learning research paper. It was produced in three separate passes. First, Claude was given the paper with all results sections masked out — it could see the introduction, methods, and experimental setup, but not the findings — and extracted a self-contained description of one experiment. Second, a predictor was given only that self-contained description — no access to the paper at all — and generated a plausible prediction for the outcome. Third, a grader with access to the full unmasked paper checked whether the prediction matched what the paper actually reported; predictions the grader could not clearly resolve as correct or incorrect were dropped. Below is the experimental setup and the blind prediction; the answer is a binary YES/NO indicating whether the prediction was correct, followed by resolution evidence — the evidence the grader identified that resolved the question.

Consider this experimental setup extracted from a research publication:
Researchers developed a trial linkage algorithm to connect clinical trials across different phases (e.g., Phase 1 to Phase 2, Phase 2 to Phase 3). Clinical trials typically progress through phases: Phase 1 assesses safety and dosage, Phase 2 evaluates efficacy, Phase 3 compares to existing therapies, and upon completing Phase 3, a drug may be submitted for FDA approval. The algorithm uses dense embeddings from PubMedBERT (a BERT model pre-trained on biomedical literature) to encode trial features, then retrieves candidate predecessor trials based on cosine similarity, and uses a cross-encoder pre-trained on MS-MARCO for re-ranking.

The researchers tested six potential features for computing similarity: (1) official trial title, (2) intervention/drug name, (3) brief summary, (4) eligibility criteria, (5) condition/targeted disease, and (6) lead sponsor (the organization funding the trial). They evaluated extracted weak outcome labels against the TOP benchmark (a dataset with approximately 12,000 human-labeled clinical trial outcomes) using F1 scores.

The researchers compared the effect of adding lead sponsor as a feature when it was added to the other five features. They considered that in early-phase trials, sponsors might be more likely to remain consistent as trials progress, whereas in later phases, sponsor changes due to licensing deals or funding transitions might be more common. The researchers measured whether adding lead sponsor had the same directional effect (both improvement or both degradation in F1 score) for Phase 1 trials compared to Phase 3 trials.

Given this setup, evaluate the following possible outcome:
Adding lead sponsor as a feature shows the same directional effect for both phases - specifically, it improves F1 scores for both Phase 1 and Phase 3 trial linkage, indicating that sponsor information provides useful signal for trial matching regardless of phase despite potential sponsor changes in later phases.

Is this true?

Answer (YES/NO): NO